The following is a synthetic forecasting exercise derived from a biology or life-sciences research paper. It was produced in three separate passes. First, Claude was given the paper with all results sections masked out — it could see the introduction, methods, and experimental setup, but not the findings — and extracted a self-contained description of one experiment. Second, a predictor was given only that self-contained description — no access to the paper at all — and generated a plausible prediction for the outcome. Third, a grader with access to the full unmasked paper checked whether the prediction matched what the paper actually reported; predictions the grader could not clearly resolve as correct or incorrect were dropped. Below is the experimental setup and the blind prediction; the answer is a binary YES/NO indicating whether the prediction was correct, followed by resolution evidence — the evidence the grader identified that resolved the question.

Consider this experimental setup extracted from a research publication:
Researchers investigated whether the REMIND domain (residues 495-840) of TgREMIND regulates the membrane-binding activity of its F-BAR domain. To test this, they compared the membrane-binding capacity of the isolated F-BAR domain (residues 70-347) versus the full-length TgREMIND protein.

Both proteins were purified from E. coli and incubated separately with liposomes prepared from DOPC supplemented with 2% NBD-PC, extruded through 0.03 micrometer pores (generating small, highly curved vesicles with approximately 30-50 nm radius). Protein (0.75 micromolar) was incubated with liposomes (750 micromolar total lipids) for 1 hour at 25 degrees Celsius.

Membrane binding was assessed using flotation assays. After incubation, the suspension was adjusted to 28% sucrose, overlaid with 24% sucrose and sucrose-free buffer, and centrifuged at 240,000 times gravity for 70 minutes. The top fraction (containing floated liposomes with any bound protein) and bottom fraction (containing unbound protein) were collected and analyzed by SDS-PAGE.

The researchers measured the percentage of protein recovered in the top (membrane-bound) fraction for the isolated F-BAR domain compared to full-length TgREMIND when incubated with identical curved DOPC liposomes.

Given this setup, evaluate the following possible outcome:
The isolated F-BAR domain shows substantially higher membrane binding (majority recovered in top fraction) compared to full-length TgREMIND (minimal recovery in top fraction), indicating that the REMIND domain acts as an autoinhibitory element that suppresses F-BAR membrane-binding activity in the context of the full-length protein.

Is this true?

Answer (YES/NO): YES